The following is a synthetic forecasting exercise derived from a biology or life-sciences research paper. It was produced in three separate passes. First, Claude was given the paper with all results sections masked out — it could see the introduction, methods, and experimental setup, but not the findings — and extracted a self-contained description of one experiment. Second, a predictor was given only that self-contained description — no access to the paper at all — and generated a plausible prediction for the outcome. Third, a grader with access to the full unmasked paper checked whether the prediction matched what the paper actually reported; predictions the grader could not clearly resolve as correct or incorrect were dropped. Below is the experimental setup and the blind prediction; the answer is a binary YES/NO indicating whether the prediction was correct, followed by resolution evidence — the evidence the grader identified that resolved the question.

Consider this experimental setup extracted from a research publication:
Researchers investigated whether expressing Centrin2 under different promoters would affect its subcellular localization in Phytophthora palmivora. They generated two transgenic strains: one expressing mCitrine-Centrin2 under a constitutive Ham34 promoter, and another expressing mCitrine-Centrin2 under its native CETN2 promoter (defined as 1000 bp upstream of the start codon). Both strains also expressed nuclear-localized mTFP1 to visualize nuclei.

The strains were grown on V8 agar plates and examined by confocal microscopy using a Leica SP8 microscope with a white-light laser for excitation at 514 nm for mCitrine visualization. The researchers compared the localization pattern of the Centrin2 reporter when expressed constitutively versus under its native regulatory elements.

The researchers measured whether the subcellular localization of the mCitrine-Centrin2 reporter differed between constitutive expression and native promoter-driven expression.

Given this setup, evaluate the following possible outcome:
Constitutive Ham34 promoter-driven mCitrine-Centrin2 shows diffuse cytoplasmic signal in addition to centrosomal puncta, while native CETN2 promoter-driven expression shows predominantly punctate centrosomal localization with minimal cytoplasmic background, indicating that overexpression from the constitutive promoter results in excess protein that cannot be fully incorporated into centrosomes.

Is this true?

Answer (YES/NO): NO